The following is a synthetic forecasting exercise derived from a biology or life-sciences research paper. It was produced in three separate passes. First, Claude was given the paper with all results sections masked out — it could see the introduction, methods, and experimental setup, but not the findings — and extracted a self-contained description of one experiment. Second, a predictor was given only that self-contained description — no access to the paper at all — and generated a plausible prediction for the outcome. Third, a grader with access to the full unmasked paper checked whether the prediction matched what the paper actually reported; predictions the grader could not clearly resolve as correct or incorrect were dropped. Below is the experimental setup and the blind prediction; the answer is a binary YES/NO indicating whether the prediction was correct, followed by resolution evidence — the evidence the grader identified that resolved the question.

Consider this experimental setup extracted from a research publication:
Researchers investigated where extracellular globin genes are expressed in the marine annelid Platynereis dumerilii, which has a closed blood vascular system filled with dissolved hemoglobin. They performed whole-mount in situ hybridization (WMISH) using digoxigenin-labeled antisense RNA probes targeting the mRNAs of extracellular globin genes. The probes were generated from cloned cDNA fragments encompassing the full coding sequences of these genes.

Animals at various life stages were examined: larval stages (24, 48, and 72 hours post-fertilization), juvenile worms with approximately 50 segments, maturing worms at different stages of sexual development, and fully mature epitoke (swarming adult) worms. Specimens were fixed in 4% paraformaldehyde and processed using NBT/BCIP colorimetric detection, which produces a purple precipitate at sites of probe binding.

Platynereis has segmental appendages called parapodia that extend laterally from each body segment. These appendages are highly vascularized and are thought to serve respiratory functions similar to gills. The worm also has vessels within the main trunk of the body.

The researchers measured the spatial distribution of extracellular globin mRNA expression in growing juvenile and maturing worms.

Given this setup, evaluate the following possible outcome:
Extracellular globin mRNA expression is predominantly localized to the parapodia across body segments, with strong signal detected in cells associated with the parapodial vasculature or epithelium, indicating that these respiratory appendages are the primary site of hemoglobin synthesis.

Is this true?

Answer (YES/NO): NO